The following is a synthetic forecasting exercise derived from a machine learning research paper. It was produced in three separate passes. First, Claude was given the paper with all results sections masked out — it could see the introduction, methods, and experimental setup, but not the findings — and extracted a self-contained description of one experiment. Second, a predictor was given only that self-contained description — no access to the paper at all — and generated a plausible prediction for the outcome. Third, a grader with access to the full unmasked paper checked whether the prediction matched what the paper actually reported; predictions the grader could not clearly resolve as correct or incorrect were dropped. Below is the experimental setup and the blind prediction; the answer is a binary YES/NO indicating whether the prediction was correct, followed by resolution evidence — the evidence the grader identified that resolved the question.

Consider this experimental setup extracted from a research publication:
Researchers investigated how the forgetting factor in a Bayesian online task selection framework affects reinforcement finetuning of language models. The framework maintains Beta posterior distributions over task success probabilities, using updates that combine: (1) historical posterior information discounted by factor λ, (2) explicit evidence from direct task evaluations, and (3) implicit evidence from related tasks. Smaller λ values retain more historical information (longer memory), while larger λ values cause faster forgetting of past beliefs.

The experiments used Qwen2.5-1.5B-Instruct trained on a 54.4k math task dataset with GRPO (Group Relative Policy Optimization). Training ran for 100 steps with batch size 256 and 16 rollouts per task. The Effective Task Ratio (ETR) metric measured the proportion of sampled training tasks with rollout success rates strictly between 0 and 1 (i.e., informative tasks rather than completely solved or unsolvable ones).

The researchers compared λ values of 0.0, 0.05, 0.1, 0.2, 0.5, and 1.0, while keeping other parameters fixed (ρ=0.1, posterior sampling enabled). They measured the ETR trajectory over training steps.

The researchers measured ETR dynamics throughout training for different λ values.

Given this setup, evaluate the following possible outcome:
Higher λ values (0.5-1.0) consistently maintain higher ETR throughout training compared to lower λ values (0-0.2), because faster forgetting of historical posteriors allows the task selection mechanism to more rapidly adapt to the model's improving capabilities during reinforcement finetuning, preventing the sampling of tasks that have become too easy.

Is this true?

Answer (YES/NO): NO